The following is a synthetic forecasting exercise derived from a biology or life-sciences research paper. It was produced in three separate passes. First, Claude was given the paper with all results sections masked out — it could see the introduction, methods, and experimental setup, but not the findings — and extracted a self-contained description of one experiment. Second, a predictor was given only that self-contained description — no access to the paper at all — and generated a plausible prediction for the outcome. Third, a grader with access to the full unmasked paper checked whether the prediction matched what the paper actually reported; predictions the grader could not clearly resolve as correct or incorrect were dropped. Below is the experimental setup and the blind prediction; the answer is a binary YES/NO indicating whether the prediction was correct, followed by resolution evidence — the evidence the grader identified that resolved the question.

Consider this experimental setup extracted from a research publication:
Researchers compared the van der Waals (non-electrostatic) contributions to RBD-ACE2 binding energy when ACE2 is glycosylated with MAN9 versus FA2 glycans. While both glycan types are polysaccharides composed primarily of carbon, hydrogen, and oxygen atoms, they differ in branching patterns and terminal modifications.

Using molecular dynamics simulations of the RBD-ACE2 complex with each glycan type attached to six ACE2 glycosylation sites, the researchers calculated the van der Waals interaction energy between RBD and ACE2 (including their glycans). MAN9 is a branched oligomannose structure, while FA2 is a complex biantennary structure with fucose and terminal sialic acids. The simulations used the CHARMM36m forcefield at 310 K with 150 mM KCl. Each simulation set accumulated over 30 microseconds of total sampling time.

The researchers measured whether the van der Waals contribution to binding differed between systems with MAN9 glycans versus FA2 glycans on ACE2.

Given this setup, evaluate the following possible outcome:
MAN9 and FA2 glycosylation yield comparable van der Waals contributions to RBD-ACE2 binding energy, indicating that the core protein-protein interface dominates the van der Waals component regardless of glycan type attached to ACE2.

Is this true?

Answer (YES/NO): YES